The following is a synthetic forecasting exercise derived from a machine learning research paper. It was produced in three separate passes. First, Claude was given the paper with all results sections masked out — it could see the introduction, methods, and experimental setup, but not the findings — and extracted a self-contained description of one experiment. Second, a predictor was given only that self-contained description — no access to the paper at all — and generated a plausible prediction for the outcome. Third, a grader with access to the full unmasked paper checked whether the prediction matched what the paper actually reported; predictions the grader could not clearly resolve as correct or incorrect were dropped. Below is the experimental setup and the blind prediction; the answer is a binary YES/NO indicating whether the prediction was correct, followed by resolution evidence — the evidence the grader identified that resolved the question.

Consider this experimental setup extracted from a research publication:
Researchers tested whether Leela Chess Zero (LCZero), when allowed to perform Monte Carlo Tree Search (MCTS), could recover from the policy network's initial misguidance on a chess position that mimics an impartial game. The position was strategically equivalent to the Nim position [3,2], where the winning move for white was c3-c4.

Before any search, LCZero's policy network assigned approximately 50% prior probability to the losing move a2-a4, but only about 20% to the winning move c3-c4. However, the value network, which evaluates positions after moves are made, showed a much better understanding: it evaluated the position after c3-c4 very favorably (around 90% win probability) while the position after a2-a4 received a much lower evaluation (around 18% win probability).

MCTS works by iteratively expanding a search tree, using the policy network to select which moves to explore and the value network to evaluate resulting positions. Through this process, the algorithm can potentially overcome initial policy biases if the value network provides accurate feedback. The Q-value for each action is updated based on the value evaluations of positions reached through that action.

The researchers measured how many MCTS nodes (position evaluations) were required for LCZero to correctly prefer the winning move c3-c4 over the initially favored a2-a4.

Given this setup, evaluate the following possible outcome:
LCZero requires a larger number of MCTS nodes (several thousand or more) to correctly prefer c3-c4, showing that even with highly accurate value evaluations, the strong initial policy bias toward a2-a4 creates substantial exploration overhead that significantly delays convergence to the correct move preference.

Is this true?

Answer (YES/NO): NO